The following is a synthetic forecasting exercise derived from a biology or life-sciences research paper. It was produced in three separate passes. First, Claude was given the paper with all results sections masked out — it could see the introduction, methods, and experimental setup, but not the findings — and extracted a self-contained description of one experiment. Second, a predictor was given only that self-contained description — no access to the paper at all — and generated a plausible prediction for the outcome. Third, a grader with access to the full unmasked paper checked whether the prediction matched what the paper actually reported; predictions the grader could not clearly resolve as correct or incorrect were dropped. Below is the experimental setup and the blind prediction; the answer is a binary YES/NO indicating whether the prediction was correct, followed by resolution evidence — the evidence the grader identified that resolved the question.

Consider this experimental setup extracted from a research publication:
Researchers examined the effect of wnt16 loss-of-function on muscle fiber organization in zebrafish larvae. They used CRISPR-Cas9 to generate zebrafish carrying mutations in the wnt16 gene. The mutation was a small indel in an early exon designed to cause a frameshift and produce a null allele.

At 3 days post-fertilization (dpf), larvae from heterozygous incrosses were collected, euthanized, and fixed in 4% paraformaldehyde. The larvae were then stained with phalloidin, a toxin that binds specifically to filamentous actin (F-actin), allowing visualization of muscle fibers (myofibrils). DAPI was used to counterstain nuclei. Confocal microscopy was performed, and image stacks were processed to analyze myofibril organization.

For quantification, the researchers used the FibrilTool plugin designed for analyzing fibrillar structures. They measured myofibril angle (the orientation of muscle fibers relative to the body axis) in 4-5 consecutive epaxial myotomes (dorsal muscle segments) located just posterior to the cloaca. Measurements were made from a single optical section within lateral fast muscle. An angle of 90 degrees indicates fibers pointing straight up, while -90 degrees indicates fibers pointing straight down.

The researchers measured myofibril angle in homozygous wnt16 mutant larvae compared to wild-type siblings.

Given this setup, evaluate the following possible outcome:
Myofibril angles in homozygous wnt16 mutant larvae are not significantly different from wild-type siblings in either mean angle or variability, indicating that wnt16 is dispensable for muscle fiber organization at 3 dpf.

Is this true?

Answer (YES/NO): NO